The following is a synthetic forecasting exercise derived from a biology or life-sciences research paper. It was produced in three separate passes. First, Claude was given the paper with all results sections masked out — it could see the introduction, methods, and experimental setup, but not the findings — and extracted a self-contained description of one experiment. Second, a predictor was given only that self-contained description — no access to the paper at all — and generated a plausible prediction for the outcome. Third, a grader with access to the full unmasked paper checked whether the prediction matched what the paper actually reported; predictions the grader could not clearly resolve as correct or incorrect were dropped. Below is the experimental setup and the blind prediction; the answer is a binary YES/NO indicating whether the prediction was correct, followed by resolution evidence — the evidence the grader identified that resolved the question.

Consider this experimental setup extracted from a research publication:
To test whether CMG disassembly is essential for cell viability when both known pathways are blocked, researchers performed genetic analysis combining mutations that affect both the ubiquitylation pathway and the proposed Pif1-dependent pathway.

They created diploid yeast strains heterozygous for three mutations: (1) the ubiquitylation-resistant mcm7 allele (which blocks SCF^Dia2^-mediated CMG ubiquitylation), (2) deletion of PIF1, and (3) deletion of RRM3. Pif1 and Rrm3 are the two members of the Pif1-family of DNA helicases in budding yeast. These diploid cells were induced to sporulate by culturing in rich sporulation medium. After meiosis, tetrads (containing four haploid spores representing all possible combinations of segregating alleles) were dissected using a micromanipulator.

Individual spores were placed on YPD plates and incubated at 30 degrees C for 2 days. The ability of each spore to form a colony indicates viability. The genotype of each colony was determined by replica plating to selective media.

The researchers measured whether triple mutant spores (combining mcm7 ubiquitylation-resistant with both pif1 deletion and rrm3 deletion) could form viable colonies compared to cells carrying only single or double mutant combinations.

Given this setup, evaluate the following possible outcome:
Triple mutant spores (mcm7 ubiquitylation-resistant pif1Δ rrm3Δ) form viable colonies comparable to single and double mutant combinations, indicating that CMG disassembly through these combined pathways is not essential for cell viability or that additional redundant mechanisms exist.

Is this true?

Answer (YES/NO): NO